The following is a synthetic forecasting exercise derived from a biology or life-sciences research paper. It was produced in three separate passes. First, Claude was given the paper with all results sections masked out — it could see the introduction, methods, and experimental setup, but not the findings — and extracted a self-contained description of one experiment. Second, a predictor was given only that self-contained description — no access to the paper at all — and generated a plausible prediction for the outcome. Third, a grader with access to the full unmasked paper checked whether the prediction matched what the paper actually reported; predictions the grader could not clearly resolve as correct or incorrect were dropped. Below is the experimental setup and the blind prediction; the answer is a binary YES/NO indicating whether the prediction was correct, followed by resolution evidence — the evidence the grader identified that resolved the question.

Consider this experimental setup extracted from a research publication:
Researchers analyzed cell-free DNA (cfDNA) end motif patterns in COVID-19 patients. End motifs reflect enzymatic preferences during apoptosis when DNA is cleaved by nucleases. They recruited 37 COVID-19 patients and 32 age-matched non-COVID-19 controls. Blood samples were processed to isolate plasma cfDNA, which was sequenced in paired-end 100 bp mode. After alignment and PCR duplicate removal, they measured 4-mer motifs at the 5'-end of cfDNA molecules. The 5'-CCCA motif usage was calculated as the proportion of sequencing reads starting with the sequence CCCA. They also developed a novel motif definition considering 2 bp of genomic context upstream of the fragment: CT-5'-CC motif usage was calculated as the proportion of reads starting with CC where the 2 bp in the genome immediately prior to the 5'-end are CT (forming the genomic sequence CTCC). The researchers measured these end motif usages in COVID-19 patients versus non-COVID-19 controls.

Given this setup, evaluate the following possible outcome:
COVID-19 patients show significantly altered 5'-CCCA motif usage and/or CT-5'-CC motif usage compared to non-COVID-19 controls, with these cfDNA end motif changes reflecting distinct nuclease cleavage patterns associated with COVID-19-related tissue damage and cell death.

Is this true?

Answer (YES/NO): YES